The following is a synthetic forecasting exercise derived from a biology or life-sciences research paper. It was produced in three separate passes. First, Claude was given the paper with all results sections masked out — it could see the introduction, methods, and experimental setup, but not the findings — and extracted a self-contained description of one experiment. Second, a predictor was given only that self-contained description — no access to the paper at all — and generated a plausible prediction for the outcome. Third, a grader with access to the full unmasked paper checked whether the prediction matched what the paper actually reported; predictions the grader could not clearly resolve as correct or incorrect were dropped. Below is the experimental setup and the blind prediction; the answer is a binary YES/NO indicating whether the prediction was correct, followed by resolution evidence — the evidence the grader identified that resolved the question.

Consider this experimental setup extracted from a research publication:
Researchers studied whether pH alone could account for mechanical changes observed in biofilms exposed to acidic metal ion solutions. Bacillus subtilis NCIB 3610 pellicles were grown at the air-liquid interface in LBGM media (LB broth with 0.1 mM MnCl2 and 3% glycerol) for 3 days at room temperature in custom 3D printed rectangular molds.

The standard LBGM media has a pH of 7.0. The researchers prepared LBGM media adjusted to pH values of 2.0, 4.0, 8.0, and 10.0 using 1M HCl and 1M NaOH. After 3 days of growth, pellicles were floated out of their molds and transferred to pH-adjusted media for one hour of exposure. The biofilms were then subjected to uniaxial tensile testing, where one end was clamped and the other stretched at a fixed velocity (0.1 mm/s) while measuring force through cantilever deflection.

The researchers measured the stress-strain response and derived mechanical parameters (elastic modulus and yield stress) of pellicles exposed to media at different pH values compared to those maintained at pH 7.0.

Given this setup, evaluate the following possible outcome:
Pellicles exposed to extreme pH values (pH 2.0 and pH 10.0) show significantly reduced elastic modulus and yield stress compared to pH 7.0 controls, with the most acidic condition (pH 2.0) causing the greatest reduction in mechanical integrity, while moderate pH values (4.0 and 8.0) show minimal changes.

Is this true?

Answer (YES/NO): NO